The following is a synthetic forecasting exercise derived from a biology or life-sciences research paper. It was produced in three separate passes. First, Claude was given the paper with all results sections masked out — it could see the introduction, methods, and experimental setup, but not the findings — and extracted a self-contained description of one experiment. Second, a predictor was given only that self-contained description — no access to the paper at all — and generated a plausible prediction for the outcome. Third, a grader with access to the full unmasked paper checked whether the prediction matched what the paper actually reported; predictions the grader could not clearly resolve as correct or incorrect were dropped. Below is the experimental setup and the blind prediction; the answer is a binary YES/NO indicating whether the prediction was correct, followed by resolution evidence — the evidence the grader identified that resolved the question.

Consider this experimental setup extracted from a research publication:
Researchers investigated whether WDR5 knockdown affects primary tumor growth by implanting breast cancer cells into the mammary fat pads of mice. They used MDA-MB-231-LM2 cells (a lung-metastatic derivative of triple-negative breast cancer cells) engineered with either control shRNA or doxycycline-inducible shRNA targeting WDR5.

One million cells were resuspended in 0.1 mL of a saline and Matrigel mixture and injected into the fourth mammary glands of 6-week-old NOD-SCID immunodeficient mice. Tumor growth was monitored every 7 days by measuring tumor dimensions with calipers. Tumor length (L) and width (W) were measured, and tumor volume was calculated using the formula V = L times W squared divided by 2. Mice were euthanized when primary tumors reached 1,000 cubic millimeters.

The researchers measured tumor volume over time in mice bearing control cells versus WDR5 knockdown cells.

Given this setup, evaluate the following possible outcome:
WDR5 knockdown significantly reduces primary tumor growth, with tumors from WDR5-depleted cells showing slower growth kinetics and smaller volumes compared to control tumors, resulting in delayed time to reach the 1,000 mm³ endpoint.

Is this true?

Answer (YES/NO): YES